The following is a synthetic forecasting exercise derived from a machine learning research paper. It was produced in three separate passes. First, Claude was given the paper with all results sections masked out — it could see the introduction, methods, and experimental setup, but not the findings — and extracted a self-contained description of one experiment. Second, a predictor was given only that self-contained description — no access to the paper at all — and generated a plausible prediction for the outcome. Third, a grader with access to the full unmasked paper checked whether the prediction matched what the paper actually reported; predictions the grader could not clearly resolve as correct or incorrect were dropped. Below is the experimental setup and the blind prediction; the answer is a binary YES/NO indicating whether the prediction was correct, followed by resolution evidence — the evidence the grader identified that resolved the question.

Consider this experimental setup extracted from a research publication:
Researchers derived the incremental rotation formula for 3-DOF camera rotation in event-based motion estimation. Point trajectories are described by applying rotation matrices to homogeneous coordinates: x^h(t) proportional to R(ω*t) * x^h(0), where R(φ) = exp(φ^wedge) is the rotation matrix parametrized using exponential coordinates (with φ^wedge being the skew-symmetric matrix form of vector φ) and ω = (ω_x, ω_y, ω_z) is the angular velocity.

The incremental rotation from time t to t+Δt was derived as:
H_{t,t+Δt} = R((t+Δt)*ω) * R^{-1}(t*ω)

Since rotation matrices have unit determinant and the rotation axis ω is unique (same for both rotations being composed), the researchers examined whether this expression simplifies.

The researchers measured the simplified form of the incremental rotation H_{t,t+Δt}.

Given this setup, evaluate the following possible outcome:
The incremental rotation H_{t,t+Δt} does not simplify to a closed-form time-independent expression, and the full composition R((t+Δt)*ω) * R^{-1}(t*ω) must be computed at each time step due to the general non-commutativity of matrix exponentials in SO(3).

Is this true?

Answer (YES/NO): NO